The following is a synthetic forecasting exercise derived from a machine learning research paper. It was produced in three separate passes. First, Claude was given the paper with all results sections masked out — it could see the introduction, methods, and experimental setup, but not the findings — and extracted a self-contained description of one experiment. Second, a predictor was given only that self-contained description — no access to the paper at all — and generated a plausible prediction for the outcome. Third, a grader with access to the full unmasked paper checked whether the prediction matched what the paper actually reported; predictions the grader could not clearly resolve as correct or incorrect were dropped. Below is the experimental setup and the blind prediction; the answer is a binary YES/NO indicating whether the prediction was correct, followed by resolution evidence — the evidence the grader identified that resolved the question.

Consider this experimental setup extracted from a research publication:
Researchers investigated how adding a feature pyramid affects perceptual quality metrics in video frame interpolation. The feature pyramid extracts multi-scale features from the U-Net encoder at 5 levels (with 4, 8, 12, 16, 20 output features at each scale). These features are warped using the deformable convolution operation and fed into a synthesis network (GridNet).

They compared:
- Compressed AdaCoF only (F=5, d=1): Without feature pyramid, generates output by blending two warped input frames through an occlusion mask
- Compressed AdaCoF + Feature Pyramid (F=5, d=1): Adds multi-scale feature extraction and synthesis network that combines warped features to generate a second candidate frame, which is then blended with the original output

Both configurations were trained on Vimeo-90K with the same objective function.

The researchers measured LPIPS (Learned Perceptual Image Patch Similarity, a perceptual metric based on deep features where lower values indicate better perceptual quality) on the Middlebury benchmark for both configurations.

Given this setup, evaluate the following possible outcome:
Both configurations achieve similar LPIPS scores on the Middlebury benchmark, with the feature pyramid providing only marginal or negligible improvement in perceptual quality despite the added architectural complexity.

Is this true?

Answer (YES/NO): NO